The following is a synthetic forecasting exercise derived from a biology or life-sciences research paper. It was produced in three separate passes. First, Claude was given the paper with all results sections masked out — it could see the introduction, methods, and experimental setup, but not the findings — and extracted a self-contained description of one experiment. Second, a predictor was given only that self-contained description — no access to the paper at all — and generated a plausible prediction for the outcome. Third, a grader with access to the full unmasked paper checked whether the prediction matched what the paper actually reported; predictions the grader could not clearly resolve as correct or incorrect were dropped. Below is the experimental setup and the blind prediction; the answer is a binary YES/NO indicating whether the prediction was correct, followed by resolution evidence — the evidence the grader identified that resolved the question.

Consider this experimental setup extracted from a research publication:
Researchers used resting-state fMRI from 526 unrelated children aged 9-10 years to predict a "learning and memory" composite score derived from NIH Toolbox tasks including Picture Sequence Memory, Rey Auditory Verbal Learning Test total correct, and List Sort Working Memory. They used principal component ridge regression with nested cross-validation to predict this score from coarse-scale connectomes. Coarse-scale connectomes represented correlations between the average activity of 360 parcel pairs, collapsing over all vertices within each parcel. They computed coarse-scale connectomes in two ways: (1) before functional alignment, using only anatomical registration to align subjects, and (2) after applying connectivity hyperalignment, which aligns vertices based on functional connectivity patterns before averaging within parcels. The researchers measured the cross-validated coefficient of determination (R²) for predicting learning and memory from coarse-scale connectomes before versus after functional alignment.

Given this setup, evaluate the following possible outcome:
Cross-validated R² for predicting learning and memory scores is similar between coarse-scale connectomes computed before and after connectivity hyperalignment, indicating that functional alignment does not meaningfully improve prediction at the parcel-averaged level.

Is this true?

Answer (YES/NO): YES